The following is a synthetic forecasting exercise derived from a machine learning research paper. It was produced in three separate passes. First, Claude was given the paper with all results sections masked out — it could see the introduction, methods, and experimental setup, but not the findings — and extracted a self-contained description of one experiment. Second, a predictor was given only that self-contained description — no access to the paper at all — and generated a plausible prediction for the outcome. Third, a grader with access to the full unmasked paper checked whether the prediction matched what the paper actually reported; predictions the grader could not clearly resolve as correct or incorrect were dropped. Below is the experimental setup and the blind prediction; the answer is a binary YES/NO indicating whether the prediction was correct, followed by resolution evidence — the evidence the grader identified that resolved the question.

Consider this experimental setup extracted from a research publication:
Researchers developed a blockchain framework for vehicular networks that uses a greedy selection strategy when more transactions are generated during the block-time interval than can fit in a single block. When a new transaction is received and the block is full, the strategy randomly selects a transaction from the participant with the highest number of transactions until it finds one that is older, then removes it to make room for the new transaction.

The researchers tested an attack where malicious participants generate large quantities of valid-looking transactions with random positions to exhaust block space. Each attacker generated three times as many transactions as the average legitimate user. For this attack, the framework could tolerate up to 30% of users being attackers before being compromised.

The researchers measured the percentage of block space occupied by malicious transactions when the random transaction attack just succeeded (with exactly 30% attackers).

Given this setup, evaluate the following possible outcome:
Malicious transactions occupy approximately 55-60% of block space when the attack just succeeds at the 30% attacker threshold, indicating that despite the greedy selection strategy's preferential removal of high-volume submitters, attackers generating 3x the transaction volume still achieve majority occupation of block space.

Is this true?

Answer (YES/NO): NO